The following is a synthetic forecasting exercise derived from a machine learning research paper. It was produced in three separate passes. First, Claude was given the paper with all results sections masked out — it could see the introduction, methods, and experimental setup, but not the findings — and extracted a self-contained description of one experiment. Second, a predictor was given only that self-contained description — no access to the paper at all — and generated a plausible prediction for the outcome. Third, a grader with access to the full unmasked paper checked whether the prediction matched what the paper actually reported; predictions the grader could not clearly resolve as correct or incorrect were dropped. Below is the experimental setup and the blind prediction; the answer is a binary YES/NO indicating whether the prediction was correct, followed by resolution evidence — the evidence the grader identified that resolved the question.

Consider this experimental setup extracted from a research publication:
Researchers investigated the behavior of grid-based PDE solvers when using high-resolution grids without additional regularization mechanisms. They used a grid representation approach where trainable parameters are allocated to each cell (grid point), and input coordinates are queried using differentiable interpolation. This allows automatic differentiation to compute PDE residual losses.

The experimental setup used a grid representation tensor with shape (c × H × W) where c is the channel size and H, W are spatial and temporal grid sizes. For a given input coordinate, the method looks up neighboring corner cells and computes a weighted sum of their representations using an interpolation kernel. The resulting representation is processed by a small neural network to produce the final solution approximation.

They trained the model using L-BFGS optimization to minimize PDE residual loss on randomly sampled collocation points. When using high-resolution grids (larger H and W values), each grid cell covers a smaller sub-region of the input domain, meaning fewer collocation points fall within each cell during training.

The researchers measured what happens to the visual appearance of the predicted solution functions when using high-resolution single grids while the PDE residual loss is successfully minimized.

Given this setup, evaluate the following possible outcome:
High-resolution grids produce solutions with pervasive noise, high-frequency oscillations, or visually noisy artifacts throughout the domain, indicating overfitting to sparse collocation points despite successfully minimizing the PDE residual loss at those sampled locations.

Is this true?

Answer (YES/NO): YES